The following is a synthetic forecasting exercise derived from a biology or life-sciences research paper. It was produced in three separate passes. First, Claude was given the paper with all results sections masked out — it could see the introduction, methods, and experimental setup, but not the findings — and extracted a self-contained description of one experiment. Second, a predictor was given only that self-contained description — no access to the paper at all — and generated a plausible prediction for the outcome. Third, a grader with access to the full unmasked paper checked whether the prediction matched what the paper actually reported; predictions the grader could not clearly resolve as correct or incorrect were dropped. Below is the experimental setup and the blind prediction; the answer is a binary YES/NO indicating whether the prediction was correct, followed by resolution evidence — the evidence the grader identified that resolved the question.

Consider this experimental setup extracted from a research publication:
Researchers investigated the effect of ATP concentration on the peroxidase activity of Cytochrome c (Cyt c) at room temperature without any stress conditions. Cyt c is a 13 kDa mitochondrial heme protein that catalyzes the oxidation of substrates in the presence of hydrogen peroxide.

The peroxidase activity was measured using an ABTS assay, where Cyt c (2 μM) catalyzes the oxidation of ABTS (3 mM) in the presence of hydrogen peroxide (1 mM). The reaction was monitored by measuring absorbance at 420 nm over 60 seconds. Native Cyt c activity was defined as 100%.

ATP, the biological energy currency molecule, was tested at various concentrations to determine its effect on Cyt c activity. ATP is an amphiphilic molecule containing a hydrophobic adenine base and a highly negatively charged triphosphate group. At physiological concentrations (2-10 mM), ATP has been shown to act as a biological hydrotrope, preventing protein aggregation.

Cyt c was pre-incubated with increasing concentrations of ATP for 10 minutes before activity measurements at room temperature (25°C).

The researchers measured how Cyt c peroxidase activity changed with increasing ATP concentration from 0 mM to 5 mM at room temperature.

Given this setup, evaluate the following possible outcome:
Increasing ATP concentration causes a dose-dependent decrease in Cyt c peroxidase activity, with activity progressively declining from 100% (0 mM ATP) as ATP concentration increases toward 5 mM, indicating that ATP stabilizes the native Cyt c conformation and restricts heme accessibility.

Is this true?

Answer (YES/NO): NO